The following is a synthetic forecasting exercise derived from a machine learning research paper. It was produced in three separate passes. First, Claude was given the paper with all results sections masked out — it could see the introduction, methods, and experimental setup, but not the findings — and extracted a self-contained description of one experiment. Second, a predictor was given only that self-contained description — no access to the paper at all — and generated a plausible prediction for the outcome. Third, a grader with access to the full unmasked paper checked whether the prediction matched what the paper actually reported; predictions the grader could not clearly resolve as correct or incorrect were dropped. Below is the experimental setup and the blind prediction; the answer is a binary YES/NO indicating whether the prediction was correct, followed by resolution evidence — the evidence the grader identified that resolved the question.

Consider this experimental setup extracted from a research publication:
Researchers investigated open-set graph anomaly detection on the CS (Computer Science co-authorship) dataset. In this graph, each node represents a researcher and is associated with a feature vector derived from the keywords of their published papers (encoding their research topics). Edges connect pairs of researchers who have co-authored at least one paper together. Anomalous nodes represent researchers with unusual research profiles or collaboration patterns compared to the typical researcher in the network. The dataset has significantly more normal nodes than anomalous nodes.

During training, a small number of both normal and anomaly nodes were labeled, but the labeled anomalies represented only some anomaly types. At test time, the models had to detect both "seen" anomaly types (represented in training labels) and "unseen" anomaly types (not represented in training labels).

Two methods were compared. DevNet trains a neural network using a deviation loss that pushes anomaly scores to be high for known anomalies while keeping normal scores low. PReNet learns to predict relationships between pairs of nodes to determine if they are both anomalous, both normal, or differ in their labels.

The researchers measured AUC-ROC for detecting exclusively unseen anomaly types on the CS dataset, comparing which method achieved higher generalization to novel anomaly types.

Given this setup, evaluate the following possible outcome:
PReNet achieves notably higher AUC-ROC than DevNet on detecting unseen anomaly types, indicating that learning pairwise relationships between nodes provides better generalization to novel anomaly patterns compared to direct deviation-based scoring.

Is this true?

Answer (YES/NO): NO